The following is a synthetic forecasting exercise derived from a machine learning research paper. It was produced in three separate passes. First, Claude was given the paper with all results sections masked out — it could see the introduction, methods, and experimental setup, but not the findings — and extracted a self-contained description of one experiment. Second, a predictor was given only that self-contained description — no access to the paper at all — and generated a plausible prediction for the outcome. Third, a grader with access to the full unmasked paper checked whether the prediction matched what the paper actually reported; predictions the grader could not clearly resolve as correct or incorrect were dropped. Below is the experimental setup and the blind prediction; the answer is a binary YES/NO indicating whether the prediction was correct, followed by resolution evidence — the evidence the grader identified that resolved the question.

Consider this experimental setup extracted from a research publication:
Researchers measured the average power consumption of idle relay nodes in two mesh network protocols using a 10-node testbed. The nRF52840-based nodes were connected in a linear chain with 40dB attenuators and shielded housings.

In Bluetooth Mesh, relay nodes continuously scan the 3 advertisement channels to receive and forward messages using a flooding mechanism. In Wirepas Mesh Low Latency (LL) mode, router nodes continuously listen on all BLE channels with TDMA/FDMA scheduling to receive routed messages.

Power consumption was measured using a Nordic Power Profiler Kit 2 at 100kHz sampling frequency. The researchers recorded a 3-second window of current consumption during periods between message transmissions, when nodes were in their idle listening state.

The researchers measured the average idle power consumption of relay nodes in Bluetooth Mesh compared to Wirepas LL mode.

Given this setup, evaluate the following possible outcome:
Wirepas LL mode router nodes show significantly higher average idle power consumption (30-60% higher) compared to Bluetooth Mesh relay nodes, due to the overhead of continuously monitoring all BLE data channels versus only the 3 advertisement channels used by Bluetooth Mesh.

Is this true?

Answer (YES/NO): NO